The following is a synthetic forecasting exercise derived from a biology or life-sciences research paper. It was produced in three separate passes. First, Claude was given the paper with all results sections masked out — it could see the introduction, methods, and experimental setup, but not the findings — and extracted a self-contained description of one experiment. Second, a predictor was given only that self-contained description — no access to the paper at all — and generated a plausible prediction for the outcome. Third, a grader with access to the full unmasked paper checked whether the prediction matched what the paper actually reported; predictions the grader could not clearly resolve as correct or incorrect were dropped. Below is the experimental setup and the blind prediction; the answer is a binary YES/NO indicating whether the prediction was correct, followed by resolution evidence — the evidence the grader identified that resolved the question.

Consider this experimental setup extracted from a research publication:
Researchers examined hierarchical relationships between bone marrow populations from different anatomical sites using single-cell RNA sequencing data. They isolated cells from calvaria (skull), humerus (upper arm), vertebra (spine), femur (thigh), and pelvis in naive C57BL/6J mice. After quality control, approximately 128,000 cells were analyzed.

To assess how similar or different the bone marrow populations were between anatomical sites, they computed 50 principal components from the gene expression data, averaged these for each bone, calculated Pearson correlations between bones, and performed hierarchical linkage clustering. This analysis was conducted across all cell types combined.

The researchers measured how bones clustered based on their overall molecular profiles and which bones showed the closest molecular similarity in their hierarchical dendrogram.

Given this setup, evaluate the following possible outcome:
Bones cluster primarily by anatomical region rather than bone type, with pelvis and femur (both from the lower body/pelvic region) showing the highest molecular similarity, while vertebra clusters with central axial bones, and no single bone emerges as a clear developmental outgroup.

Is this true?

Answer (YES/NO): NO